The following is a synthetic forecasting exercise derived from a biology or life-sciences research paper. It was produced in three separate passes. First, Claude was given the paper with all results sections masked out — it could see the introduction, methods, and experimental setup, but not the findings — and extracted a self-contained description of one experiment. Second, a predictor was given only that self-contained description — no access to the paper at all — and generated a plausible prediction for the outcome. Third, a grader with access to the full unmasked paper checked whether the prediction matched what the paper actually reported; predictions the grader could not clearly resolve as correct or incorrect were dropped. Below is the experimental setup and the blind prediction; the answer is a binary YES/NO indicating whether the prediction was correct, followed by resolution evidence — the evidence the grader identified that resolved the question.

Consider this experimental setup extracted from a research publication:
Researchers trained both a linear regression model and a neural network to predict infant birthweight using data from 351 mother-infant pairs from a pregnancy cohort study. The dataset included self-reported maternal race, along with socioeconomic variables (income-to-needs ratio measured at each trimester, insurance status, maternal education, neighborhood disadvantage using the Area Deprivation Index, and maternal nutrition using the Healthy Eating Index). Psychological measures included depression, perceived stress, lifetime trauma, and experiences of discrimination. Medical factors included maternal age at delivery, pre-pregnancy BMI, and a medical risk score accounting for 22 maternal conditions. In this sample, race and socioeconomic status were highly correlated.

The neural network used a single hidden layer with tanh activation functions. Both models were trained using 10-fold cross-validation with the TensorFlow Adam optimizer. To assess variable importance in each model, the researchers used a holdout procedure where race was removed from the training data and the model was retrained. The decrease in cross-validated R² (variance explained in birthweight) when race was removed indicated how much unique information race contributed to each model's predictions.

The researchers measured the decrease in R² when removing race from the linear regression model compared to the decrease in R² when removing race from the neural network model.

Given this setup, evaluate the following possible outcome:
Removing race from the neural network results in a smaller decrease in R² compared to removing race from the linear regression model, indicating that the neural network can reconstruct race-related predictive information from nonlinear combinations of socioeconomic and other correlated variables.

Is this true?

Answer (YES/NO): YES